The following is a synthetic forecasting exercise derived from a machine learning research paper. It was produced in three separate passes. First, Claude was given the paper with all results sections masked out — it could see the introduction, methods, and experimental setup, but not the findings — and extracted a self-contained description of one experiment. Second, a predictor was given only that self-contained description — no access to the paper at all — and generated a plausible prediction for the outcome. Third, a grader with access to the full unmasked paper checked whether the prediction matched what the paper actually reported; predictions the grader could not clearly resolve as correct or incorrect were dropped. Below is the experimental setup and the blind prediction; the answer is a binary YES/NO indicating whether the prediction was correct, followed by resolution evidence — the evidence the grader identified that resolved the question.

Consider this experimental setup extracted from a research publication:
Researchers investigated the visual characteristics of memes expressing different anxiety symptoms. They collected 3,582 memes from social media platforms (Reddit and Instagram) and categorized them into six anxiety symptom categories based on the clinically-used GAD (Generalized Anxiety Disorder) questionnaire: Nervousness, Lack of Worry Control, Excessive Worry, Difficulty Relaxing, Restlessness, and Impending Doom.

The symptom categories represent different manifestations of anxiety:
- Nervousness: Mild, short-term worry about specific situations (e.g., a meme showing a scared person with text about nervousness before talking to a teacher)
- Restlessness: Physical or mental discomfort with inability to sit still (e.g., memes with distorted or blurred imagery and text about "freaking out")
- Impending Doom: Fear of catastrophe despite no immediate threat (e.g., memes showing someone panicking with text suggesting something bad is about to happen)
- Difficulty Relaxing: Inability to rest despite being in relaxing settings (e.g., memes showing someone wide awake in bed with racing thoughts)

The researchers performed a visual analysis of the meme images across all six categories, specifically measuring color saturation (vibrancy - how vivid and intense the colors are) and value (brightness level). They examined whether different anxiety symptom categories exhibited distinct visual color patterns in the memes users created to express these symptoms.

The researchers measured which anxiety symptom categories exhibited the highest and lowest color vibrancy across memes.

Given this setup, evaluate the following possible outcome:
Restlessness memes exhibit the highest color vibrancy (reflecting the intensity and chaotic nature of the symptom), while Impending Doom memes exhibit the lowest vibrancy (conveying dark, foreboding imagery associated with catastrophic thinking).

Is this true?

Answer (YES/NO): YES